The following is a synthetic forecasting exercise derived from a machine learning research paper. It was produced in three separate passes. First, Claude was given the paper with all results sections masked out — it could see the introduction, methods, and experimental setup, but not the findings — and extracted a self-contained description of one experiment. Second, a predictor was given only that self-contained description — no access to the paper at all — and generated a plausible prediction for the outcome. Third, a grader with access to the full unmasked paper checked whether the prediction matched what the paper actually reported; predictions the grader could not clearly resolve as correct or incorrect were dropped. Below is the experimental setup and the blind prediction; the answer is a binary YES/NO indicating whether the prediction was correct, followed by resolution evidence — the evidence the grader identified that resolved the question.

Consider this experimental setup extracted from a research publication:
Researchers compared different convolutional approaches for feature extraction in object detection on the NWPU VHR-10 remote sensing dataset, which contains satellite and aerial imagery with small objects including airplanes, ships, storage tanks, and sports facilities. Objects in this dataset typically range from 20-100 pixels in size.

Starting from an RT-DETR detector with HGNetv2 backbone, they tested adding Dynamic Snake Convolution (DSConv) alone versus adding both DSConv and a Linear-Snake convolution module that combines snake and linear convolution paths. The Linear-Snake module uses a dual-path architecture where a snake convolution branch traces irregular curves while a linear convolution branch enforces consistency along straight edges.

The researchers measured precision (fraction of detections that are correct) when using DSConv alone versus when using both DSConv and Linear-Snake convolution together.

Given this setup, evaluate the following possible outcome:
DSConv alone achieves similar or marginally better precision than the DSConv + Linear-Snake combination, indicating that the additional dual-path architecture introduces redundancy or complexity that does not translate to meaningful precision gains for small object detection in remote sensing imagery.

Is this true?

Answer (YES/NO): NO